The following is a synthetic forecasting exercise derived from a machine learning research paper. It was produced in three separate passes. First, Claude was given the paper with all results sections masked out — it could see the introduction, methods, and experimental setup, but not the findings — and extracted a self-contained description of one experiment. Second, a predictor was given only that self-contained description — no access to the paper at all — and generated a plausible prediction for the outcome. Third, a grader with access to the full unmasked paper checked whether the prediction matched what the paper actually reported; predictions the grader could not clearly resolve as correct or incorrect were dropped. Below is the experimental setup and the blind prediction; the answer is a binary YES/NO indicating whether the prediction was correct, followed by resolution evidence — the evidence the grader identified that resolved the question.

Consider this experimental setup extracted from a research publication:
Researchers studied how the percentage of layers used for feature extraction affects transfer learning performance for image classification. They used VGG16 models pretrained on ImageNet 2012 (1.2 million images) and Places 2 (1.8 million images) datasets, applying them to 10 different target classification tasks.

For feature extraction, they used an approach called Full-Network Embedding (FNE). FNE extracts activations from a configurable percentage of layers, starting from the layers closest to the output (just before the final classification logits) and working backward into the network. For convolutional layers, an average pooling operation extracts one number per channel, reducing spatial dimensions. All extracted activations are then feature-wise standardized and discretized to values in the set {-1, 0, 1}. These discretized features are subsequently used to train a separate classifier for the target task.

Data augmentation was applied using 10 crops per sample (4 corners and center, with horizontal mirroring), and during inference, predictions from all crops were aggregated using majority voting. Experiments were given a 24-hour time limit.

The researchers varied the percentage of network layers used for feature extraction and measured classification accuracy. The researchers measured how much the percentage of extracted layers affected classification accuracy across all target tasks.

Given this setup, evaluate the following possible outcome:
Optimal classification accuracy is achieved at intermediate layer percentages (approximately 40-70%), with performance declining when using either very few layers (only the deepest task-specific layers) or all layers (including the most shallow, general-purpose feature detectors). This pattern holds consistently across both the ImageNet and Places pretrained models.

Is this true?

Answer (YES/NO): NO